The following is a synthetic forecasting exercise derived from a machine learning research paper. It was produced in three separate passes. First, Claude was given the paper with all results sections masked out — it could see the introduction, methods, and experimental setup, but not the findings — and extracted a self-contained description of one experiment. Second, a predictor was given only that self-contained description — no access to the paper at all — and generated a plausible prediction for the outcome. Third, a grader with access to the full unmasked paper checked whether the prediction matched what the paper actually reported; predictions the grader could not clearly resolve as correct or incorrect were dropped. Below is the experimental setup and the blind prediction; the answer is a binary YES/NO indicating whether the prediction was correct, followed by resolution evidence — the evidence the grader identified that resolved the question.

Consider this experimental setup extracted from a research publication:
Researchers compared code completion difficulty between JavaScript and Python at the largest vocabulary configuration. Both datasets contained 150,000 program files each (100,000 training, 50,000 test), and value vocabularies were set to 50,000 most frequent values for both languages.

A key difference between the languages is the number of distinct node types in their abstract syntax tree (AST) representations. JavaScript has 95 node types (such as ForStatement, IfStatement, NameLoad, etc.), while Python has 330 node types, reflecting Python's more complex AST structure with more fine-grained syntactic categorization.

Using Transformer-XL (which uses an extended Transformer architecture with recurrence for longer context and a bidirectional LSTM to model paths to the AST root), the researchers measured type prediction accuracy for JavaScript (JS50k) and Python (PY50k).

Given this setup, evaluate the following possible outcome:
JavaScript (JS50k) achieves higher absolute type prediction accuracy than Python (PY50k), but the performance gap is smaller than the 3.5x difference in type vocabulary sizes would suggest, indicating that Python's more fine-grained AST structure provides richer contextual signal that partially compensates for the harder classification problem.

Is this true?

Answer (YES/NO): YES